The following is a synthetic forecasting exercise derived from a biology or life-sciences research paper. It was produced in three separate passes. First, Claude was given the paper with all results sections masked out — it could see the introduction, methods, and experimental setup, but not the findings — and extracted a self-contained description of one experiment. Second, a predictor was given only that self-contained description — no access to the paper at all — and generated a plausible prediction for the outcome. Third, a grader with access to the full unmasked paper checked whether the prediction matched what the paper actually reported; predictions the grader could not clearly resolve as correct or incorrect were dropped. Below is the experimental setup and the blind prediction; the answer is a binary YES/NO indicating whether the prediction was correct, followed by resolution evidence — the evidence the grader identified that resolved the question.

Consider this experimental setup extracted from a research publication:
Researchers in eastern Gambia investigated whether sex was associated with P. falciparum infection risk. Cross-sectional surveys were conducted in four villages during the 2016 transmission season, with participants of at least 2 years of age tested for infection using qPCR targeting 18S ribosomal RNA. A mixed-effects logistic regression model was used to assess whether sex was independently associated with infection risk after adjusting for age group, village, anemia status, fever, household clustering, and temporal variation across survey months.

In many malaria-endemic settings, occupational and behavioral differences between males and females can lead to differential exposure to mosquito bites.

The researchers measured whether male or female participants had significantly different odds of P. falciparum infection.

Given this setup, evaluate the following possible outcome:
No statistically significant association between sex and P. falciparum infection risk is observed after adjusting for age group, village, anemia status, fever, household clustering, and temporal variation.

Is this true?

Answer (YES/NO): NO